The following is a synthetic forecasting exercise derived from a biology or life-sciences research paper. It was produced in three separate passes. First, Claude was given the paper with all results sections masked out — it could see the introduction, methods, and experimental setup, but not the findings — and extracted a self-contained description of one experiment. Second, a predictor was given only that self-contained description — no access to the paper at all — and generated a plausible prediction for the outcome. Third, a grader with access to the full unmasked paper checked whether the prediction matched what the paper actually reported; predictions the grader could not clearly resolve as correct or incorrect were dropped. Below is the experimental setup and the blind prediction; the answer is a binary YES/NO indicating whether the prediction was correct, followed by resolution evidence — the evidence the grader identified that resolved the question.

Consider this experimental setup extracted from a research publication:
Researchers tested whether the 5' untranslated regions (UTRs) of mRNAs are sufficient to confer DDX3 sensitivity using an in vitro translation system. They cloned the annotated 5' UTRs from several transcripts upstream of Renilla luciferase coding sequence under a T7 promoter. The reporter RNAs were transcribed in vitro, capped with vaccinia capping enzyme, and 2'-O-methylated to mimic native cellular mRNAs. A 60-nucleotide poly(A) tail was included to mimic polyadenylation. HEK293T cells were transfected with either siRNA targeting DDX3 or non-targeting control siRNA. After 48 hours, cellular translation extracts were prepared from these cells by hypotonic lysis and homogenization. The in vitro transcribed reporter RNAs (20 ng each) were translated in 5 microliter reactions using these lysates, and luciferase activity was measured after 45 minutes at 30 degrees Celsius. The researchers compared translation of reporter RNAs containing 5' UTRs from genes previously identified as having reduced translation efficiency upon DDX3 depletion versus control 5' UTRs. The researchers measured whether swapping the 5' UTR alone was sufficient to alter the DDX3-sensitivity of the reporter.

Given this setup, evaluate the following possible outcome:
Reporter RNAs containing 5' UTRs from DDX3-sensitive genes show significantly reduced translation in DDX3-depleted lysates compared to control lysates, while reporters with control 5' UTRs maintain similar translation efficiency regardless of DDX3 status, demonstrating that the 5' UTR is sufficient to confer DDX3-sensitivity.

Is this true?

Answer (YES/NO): NO